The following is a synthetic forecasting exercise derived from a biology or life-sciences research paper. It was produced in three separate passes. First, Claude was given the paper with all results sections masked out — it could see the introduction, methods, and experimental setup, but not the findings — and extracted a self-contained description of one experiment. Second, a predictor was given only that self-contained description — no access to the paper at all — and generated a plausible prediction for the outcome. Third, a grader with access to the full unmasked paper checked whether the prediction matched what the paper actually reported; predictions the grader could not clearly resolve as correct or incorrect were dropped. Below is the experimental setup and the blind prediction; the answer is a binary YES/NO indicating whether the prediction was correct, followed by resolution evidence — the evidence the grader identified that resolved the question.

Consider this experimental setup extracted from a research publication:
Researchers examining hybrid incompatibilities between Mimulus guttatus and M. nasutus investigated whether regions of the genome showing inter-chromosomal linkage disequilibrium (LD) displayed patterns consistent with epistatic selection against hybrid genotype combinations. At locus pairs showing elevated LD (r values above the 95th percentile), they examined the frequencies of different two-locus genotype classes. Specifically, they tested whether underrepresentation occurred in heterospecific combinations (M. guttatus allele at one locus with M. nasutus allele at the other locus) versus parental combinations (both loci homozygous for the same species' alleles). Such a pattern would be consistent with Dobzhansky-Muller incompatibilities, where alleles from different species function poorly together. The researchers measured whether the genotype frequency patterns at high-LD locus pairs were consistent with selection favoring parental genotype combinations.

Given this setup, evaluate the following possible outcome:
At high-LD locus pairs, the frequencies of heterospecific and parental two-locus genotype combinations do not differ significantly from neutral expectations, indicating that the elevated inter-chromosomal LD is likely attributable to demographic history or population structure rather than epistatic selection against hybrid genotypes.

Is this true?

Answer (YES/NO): NO